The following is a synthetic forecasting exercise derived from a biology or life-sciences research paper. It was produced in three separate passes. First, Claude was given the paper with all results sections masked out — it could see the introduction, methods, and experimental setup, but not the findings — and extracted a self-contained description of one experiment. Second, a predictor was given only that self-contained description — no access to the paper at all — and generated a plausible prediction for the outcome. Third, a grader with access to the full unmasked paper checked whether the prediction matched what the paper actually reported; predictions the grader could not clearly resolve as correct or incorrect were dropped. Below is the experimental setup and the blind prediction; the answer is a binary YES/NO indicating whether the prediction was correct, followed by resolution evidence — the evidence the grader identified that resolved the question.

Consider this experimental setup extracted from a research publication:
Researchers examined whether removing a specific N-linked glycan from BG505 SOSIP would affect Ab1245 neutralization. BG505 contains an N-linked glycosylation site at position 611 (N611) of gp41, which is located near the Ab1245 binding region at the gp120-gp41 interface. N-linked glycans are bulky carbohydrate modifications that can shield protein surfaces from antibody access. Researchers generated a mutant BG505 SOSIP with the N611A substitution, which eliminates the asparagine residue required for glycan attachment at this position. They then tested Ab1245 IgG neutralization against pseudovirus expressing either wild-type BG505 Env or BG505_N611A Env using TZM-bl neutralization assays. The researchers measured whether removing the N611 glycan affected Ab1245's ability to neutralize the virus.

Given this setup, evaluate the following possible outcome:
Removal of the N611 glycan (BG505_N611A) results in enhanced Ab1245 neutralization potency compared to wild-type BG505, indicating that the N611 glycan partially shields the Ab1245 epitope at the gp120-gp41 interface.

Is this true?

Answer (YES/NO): NO